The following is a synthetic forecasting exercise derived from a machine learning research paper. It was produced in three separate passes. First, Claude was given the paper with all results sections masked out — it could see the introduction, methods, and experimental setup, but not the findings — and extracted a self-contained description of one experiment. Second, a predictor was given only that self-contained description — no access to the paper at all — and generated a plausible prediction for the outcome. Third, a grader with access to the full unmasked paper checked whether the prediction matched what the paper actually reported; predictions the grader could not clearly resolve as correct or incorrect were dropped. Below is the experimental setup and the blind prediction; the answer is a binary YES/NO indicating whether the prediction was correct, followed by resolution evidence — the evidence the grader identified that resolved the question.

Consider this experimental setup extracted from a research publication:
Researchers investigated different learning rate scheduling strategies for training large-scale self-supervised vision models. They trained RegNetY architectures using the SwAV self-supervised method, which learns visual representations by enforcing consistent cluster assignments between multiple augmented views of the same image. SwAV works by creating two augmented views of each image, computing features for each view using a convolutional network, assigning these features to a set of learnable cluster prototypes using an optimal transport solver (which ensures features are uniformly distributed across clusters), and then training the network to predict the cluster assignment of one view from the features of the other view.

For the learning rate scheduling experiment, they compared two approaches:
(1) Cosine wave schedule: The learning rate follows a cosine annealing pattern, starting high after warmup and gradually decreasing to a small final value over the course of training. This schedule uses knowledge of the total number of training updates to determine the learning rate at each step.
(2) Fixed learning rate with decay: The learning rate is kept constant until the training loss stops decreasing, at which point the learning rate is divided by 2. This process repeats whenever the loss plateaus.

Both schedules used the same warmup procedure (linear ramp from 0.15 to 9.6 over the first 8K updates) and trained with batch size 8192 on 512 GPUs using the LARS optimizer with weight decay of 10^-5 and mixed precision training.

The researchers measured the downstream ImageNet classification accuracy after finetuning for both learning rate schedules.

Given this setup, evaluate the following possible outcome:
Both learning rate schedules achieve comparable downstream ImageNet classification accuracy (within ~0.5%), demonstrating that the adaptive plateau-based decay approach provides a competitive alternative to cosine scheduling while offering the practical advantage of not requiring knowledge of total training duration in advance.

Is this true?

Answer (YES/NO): YES